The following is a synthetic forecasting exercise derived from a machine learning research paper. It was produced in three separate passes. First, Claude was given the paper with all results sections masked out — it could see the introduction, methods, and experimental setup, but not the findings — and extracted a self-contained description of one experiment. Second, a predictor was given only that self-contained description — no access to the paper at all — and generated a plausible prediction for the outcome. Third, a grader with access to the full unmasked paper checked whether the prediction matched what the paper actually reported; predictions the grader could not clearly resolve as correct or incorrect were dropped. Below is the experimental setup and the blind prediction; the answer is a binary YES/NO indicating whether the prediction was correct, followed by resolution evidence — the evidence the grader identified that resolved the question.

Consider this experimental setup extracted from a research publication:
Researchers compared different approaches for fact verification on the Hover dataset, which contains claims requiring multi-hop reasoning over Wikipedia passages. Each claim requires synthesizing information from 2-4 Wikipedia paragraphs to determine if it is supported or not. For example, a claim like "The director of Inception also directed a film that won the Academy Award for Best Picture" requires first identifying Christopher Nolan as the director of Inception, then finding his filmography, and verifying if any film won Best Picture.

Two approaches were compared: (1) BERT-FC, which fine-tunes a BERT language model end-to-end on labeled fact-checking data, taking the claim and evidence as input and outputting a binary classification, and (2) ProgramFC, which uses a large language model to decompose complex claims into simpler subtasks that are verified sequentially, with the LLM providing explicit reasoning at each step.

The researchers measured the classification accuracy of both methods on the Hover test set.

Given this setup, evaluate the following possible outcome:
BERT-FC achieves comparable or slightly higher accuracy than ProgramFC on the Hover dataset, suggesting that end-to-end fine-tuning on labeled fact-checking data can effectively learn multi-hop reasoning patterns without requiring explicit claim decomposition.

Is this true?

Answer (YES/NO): NO